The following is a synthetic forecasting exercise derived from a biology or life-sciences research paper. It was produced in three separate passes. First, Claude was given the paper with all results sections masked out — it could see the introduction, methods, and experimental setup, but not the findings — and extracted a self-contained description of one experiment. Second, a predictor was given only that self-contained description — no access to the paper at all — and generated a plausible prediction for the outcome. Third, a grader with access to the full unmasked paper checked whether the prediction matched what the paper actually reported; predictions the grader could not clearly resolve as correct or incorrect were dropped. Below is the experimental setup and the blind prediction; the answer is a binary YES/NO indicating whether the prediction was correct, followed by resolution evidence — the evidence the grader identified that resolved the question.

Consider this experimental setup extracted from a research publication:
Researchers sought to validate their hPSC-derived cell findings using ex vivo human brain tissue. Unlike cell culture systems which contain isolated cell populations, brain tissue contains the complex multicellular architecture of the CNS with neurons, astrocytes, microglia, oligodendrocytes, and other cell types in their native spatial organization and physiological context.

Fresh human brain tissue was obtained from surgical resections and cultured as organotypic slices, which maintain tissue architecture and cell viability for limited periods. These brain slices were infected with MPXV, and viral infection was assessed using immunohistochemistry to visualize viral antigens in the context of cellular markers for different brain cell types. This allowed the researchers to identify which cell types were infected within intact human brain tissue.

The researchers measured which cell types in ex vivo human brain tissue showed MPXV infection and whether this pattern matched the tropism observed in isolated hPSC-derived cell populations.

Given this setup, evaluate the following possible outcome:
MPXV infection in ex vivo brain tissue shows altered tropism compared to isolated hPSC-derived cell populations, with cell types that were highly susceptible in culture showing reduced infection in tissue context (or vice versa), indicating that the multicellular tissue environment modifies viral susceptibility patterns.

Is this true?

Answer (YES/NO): NO